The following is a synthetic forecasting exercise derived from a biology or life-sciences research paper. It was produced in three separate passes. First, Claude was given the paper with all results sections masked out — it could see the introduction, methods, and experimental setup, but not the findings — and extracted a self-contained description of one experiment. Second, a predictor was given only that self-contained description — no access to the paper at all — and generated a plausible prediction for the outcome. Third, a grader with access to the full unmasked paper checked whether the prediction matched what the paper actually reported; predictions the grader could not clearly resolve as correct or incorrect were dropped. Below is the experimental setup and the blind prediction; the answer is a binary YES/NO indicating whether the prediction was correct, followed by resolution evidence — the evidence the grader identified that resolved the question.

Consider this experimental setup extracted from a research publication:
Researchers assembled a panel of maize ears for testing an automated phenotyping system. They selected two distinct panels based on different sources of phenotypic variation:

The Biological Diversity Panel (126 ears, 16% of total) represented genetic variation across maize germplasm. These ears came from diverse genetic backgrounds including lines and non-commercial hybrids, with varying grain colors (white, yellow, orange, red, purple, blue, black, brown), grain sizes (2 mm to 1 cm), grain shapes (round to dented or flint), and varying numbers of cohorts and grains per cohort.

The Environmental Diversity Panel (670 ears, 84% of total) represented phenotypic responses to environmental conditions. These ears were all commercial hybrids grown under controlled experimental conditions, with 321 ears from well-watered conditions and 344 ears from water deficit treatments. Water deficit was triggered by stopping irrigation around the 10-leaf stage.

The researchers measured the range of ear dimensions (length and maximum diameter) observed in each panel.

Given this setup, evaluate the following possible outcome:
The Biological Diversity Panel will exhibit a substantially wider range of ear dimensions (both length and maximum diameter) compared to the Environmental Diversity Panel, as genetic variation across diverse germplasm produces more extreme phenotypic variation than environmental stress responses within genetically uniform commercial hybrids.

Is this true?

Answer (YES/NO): NO